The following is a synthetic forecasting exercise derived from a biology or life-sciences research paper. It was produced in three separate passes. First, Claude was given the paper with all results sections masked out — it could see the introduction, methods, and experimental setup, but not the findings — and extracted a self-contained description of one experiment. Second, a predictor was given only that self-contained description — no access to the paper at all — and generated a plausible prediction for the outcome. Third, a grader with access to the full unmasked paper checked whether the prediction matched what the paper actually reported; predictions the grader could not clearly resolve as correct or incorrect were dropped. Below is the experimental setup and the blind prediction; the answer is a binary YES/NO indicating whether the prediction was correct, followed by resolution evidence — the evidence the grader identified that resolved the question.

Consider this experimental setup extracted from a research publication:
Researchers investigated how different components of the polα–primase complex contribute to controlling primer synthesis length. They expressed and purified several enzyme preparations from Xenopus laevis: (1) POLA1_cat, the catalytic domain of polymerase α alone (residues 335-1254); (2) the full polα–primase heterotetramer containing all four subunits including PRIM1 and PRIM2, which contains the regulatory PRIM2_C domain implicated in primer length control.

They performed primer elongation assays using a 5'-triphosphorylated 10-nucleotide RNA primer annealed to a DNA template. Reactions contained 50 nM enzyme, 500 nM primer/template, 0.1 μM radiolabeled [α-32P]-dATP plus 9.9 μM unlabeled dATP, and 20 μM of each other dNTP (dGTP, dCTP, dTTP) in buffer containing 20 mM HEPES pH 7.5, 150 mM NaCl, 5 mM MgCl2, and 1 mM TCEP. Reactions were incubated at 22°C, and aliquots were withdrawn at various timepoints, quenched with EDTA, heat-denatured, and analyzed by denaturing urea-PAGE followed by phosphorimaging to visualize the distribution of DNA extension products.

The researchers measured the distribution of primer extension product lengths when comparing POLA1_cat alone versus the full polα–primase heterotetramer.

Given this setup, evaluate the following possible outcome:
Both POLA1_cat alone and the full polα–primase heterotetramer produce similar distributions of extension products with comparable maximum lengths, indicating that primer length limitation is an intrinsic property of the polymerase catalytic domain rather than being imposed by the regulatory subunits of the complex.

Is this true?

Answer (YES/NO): NO